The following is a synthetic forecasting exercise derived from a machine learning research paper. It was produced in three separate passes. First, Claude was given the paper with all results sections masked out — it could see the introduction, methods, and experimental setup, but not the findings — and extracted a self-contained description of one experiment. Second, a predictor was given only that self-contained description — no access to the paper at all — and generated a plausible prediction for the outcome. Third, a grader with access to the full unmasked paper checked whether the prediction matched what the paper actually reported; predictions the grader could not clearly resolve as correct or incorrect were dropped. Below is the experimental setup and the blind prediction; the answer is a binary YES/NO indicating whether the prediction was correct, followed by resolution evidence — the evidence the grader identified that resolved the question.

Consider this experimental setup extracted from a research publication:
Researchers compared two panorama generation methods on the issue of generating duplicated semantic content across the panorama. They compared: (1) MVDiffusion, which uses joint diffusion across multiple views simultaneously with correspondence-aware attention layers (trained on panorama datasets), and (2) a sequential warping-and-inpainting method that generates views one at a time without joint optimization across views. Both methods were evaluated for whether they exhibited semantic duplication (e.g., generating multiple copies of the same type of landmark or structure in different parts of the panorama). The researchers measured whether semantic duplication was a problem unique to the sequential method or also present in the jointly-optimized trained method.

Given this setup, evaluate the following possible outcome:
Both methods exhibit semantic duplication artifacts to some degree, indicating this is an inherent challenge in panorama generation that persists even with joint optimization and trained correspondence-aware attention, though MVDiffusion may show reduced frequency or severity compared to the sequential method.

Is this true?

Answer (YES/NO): YES